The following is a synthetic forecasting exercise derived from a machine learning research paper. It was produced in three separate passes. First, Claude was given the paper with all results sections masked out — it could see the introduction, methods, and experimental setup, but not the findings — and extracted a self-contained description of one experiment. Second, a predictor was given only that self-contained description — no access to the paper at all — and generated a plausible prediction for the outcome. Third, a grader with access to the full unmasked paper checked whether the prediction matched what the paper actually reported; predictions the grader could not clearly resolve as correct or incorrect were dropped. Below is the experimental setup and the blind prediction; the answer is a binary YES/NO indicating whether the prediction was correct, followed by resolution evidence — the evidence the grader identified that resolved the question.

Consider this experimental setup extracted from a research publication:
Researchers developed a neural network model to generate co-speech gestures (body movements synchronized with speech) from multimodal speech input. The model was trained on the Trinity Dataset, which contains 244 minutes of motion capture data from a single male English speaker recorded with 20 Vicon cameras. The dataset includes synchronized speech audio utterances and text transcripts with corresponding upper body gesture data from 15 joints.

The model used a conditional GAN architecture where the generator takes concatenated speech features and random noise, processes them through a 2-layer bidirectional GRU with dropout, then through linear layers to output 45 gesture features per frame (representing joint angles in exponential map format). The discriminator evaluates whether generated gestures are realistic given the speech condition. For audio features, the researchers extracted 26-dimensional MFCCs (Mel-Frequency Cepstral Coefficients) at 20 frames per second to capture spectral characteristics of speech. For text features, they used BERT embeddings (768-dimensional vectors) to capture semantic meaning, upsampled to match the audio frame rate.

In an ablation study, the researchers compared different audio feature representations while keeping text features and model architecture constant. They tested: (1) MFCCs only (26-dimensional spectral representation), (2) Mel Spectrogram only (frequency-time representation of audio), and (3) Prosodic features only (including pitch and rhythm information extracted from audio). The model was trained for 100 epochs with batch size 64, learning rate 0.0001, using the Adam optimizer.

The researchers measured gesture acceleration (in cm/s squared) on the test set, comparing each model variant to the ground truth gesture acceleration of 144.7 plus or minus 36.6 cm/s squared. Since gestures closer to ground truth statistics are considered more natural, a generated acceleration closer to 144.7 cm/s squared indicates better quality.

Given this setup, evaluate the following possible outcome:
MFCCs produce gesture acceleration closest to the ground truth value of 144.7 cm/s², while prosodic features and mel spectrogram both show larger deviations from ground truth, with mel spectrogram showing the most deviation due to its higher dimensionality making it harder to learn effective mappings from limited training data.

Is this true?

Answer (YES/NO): NO